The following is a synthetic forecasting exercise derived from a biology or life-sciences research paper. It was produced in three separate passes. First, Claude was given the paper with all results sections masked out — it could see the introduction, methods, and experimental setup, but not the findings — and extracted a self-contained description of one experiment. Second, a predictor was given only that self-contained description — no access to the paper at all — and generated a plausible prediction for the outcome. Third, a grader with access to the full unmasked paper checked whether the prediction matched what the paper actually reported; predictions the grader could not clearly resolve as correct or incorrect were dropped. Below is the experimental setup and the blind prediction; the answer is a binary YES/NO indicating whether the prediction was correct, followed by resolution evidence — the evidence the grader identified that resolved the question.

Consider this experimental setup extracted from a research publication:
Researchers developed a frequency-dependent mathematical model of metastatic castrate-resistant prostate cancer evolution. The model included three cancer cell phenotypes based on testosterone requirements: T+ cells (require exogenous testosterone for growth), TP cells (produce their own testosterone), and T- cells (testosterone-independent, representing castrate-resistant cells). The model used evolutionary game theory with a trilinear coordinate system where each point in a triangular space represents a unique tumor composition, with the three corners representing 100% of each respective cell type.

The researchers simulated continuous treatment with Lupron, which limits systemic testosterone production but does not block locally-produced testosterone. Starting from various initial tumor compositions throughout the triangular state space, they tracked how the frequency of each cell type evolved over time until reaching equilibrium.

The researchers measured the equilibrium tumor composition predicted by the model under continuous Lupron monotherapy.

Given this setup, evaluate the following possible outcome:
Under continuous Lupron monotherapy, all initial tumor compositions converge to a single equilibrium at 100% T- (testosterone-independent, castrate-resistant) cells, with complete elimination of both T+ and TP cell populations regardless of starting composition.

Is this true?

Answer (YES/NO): NO